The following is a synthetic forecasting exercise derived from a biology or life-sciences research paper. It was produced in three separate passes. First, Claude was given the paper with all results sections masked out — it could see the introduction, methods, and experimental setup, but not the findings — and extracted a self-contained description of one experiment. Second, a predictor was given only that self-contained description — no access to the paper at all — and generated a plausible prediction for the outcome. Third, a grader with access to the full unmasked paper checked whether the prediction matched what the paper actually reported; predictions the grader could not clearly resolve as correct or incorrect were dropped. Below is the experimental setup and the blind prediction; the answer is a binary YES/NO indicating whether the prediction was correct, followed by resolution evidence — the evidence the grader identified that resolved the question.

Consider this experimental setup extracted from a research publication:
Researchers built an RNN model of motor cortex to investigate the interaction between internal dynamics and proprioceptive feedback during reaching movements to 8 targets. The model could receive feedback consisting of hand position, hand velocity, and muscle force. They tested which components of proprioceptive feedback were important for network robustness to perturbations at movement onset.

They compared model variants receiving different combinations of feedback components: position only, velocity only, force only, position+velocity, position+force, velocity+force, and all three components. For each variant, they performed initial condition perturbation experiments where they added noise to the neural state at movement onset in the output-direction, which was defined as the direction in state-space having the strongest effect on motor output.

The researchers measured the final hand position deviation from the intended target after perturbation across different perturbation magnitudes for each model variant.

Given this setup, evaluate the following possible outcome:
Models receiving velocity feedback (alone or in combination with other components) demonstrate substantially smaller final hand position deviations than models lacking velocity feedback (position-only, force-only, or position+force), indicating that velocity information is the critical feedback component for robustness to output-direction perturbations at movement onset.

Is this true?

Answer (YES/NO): NO